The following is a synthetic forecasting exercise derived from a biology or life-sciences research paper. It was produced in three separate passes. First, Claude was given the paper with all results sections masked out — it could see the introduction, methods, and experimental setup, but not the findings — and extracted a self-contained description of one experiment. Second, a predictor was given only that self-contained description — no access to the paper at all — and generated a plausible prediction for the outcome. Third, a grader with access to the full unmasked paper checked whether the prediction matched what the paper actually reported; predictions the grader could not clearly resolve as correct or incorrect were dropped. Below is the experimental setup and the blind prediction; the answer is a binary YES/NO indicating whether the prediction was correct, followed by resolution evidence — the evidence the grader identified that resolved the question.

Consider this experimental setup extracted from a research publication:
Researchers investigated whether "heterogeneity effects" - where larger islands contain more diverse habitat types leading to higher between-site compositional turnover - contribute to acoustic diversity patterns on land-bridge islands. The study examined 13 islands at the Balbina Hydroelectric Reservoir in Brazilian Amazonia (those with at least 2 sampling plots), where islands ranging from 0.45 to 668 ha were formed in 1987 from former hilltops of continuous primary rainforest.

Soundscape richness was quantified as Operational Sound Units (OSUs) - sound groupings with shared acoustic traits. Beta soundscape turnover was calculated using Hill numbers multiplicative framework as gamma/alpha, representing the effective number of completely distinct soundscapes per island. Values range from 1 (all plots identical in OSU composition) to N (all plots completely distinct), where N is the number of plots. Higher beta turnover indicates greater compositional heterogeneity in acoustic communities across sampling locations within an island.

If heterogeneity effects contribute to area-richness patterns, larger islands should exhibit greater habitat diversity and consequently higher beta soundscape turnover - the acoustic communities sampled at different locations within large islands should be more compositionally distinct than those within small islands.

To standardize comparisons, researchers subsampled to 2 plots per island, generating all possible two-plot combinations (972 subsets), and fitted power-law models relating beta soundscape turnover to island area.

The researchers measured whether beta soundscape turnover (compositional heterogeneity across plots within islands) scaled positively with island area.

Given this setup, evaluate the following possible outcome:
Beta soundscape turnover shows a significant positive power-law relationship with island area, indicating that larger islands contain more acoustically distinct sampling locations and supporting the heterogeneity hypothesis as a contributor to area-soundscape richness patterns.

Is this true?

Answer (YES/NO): NO